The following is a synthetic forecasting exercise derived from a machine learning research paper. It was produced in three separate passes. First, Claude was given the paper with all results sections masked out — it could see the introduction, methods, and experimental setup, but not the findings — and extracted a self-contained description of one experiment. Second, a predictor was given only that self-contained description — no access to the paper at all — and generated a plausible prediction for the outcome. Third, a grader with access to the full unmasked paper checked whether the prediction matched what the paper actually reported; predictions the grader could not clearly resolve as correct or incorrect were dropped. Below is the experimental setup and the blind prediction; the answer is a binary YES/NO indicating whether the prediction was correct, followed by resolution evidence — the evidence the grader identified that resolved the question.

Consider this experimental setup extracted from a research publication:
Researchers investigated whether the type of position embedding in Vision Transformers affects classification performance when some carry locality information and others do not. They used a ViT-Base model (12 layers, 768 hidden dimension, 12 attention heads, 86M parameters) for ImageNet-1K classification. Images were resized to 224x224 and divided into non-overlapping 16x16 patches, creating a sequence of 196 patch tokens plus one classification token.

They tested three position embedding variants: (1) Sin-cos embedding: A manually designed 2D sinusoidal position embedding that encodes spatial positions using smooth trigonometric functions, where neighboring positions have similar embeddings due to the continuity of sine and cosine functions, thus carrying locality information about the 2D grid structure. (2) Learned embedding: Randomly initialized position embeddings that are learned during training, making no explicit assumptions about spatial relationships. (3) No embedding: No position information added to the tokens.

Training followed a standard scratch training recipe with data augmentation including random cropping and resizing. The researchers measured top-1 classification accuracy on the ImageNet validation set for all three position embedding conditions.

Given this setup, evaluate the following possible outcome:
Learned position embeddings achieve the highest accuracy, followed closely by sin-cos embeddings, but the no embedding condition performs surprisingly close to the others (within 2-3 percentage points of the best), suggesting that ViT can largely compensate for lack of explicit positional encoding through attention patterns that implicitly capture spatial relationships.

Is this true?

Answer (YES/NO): YES